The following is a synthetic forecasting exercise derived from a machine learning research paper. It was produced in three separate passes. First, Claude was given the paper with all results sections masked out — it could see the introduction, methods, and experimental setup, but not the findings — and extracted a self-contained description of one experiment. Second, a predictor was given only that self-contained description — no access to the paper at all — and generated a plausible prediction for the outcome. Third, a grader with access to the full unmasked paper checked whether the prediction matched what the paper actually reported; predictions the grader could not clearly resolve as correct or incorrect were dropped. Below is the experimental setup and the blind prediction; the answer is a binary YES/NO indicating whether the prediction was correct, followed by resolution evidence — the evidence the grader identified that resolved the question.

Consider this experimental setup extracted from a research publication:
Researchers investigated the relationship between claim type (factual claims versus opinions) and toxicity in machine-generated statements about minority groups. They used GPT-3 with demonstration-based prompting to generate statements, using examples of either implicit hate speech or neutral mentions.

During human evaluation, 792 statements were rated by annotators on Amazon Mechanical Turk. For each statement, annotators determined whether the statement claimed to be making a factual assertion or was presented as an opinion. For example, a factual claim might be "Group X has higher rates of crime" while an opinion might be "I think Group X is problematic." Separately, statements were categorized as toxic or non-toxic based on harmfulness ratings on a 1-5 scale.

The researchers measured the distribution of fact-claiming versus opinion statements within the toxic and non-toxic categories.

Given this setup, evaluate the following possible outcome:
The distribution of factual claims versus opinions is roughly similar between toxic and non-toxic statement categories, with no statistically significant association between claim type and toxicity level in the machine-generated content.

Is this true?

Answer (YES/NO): NO